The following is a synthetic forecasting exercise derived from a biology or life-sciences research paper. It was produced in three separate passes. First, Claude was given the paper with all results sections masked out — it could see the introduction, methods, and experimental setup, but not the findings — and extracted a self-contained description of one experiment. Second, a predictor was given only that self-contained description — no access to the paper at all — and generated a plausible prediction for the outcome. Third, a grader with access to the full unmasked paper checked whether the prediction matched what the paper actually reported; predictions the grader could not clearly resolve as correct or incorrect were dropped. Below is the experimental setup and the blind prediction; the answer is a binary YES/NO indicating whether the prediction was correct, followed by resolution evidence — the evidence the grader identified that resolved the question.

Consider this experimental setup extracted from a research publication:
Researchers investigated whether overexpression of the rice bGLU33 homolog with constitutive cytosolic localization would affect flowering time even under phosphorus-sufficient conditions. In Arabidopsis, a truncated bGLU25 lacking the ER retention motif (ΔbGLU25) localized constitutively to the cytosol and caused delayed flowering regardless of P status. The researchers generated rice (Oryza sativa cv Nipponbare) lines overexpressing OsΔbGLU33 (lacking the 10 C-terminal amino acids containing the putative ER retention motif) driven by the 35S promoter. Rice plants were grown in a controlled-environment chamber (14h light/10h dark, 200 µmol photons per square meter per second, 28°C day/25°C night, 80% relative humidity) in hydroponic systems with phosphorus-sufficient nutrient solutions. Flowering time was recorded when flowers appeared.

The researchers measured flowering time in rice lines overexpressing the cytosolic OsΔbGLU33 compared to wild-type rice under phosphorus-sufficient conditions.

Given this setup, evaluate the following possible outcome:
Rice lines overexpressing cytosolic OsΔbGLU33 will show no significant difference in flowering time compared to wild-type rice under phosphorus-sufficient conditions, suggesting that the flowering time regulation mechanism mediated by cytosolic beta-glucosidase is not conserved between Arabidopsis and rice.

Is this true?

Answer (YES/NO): NO